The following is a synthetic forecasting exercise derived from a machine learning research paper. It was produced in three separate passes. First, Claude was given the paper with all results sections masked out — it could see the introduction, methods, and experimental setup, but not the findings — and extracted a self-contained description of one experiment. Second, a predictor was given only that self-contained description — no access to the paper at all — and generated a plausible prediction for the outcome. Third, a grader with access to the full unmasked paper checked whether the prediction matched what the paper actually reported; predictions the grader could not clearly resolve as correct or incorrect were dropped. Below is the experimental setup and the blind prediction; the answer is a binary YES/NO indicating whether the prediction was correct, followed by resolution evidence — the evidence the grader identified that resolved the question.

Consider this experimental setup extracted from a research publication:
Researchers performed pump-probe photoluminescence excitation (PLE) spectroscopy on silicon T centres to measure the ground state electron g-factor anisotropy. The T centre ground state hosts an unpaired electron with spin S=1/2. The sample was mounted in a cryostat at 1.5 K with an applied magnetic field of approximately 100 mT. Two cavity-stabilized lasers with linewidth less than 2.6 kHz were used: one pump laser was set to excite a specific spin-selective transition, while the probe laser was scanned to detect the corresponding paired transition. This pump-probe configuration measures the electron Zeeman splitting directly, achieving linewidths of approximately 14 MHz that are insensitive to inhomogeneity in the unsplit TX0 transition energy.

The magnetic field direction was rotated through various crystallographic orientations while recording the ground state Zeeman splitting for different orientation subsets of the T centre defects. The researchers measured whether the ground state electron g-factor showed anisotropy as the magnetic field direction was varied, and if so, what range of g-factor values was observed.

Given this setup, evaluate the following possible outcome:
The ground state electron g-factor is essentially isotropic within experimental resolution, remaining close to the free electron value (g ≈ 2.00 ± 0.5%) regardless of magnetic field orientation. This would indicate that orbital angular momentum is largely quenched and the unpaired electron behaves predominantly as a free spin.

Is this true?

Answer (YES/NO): NO